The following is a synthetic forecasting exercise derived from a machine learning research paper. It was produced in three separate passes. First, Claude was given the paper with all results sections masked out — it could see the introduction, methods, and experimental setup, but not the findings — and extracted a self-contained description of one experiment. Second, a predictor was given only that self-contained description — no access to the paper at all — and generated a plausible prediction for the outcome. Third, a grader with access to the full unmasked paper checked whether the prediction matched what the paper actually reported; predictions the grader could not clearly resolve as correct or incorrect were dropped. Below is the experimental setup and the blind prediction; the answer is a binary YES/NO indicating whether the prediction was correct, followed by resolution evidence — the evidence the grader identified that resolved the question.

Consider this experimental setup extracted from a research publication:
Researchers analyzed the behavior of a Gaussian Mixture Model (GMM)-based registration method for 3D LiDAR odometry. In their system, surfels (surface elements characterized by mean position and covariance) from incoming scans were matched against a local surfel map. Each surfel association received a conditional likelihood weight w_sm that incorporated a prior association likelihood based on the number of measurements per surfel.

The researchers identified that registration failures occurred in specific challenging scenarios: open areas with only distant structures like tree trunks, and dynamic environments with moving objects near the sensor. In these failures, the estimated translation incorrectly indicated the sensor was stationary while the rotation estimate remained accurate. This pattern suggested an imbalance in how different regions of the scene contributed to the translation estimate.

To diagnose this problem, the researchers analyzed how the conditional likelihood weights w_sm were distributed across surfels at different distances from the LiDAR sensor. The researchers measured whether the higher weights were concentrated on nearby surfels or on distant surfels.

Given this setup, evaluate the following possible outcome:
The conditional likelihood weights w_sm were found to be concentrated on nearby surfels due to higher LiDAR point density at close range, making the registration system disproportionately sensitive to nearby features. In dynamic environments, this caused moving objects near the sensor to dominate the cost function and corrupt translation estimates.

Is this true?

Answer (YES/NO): YES